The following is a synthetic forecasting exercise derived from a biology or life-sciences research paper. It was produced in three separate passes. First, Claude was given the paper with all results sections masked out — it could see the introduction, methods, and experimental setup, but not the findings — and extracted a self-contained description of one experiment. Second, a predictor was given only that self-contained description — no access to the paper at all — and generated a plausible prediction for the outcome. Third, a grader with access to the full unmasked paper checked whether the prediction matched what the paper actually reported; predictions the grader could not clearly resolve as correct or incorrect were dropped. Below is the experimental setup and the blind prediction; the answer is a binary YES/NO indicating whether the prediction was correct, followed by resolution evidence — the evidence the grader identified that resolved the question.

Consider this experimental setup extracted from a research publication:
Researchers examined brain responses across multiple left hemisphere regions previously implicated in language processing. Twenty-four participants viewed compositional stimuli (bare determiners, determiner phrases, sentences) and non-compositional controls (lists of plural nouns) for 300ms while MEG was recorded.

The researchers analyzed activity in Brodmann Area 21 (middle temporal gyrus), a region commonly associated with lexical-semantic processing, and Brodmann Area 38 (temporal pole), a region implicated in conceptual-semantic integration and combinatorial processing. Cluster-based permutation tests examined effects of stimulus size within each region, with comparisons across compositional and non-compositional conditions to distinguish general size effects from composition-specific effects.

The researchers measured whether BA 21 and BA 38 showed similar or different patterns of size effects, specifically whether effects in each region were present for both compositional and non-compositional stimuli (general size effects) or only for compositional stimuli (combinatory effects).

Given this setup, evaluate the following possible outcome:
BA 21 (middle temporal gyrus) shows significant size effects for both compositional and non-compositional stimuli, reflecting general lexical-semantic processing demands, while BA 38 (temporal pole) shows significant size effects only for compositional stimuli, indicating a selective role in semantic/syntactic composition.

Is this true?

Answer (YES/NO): NO